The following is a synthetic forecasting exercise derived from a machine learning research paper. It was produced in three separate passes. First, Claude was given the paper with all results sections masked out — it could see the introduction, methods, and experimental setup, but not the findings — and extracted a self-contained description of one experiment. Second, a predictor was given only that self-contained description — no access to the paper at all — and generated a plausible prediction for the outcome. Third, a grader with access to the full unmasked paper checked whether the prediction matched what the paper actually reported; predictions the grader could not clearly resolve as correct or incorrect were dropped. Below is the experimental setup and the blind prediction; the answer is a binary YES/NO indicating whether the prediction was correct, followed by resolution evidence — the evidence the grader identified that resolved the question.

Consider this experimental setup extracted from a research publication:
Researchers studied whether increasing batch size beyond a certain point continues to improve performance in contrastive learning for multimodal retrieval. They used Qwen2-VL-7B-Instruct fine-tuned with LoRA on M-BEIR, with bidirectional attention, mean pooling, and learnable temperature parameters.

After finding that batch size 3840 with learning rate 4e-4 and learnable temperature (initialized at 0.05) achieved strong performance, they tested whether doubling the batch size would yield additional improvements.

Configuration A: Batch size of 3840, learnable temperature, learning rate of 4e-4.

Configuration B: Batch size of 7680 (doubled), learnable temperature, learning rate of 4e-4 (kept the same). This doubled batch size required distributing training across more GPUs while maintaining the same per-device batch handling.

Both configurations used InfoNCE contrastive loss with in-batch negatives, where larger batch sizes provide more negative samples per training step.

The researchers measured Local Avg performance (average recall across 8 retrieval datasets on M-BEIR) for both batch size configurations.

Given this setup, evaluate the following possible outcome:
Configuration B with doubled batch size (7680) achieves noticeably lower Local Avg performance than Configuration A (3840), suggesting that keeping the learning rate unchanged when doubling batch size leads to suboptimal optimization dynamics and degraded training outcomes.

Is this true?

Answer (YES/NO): NO